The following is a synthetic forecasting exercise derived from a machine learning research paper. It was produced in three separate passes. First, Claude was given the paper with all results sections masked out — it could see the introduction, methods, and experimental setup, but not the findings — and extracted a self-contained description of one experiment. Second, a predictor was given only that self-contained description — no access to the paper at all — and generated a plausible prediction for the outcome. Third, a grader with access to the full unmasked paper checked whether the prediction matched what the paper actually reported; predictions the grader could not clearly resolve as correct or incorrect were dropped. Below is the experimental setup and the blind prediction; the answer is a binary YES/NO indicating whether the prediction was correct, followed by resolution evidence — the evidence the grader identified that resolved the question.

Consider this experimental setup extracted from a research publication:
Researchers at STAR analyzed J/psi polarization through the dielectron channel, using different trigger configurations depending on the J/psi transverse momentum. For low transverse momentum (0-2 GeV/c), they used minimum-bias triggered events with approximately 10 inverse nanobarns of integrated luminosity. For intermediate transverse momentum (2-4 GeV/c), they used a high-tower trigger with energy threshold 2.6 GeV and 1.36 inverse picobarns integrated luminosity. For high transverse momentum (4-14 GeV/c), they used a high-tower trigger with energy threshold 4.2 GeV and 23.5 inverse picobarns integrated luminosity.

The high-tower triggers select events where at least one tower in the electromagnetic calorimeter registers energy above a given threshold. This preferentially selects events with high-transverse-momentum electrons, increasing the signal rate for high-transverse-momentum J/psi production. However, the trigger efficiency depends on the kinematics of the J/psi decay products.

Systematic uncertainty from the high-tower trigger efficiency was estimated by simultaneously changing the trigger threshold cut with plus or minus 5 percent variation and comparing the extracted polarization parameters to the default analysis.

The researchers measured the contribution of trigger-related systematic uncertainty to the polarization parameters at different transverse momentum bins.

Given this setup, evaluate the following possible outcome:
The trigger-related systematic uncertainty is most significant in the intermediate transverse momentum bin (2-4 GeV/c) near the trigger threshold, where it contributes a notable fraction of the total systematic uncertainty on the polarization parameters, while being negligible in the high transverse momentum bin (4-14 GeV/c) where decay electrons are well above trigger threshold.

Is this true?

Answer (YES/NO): NO